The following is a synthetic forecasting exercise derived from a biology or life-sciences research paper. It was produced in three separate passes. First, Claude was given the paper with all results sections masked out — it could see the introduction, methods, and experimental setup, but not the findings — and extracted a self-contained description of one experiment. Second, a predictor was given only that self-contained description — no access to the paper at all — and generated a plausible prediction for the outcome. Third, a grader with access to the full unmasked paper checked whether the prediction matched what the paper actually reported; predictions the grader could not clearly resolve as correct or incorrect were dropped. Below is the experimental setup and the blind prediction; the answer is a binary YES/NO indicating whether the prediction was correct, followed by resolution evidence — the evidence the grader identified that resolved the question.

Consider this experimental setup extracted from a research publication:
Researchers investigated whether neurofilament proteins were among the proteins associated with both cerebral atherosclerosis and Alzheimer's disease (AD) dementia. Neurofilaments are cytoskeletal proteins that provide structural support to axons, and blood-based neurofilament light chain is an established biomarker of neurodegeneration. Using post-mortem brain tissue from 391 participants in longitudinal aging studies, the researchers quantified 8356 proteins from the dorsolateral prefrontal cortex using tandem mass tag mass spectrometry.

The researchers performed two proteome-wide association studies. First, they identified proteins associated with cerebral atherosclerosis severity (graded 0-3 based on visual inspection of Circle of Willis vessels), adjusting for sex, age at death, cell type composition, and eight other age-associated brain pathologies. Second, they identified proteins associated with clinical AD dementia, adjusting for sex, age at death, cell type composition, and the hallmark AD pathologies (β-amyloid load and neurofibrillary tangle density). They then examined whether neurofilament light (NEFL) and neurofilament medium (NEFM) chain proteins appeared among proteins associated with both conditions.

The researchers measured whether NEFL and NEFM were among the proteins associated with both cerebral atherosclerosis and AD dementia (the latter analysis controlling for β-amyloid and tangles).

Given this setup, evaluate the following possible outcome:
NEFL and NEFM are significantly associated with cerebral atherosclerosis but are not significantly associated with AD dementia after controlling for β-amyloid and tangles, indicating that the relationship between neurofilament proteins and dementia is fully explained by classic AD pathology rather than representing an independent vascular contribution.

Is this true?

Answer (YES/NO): NO